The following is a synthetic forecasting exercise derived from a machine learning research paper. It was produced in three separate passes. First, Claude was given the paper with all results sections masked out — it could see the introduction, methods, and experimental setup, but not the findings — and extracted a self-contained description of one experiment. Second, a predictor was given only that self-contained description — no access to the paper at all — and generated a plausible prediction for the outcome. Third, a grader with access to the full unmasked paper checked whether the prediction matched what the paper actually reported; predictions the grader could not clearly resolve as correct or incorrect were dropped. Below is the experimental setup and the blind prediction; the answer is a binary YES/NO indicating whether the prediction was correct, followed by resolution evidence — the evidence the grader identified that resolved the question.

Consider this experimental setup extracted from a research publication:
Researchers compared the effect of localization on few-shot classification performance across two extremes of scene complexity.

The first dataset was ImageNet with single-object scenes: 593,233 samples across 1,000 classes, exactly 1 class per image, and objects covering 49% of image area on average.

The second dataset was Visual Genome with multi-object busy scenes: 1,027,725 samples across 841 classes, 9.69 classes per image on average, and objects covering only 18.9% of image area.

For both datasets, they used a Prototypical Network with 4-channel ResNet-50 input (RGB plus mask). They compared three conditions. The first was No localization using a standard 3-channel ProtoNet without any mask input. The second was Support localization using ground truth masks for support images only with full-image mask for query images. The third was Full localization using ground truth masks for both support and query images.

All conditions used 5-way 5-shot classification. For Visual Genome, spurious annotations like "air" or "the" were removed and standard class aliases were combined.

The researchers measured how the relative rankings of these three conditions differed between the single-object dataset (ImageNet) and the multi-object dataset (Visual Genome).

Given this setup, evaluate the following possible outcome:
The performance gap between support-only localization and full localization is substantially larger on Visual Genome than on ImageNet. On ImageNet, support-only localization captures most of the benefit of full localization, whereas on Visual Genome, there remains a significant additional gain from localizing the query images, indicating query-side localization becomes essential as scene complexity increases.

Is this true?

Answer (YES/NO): NO